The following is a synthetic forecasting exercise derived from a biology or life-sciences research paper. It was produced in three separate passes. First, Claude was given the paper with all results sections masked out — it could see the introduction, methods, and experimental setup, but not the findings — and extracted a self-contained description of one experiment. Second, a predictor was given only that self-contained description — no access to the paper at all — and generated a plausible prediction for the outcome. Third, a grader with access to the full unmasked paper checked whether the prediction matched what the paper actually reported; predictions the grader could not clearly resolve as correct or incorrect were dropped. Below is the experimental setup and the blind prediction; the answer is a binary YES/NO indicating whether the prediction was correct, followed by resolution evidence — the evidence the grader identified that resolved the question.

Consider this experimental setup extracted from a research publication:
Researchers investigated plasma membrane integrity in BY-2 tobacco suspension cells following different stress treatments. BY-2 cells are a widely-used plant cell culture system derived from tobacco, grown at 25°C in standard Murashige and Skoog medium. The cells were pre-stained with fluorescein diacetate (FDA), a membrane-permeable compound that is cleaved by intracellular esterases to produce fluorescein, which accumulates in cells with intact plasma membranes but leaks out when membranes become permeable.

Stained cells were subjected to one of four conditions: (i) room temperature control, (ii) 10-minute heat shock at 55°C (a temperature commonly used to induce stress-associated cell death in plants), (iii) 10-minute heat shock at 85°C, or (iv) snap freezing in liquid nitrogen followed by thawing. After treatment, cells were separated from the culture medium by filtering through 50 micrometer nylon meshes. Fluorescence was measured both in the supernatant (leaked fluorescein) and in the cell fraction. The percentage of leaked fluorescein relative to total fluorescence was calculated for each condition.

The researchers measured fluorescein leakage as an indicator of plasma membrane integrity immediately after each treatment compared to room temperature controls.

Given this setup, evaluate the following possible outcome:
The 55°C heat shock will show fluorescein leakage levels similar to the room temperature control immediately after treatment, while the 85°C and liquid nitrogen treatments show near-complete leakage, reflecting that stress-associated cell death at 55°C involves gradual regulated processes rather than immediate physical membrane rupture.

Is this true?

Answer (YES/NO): NO